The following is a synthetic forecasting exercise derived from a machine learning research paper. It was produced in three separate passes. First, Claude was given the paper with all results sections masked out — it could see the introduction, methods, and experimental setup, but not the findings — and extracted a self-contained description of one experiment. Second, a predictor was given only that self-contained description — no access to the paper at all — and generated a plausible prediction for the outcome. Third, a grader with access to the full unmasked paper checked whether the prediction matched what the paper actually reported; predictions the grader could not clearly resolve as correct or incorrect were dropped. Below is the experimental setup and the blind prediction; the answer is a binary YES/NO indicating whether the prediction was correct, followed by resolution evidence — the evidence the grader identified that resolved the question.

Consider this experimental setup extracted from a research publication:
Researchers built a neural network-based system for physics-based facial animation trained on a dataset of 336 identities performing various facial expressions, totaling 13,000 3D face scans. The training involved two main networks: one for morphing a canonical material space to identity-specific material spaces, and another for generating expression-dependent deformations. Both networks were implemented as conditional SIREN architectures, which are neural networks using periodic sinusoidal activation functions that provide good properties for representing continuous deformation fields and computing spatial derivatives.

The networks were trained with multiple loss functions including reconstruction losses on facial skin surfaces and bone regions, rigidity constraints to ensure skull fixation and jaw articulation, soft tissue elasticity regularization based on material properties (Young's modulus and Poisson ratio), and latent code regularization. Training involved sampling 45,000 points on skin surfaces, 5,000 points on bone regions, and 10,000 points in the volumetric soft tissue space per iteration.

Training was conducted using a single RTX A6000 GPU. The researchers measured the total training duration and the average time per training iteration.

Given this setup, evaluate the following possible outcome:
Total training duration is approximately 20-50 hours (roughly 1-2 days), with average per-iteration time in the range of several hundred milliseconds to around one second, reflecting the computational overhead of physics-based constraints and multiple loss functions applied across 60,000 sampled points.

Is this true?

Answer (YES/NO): YES